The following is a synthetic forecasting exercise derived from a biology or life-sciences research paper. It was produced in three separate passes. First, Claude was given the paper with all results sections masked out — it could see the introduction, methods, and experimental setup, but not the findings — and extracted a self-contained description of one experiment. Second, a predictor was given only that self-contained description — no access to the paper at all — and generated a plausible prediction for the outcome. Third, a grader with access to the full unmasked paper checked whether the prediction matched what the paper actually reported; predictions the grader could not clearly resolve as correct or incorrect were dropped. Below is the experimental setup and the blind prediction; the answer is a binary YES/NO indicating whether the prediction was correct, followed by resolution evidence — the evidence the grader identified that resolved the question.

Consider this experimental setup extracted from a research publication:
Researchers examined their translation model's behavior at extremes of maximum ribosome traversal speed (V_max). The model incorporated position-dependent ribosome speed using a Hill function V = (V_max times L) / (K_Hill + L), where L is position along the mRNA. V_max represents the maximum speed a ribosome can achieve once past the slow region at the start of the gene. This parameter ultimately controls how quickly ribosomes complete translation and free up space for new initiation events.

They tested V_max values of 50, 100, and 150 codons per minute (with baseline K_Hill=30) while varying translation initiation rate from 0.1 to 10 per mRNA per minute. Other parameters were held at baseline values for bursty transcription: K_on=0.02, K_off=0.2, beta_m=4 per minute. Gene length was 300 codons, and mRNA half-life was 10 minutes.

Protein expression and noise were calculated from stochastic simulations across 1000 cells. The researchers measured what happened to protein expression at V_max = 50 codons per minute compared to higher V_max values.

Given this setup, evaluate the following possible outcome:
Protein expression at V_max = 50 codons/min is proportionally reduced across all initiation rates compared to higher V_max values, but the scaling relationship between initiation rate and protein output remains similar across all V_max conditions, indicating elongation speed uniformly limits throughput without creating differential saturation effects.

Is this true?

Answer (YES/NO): NO